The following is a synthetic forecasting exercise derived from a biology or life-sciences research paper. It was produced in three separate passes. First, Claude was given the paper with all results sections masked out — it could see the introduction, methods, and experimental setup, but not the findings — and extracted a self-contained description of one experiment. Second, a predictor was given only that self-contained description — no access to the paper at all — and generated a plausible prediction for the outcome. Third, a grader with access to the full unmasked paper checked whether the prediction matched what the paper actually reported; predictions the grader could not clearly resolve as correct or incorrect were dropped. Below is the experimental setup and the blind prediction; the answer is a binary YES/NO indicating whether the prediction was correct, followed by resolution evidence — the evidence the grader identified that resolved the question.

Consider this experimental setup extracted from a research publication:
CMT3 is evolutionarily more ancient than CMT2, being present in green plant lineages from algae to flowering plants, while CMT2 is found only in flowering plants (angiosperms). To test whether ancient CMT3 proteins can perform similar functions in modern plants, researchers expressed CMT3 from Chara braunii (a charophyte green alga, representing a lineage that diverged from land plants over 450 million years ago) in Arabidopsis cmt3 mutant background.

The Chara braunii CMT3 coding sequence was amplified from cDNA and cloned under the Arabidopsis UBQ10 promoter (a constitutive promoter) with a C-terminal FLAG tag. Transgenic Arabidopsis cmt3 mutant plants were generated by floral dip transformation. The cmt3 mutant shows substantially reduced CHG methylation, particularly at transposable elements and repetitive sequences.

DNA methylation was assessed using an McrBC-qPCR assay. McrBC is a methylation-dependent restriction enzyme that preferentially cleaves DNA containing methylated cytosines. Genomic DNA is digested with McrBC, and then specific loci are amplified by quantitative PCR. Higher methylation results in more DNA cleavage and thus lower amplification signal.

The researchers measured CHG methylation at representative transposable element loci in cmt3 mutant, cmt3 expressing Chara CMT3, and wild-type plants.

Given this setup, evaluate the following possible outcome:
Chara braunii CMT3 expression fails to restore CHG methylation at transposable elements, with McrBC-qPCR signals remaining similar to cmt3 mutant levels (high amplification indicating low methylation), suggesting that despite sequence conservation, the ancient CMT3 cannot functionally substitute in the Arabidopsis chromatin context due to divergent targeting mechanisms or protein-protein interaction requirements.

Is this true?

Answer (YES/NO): YES